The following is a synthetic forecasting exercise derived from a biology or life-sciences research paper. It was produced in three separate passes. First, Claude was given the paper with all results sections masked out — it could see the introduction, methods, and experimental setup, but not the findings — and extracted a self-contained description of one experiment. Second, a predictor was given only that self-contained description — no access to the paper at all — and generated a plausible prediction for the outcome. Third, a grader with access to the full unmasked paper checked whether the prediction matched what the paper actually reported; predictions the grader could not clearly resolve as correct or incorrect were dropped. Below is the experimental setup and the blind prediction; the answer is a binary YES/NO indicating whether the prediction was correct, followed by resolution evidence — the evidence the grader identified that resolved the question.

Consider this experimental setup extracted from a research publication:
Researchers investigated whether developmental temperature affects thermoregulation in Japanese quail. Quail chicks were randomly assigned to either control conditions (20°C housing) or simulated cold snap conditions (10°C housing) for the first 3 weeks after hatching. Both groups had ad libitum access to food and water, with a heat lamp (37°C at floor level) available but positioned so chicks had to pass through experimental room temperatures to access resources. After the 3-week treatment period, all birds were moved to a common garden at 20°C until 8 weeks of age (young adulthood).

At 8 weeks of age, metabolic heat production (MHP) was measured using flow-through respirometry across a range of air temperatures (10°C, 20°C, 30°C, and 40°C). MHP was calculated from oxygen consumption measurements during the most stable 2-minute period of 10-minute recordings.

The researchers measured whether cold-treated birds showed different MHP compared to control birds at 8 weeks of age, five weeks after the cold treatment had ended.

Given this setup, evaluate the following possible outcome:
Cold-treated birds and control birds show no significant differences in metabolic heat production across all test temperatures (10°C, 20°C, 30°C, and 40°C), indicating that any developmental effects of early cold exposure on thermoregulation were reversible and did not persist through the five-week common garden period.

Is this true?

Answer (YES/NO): NO